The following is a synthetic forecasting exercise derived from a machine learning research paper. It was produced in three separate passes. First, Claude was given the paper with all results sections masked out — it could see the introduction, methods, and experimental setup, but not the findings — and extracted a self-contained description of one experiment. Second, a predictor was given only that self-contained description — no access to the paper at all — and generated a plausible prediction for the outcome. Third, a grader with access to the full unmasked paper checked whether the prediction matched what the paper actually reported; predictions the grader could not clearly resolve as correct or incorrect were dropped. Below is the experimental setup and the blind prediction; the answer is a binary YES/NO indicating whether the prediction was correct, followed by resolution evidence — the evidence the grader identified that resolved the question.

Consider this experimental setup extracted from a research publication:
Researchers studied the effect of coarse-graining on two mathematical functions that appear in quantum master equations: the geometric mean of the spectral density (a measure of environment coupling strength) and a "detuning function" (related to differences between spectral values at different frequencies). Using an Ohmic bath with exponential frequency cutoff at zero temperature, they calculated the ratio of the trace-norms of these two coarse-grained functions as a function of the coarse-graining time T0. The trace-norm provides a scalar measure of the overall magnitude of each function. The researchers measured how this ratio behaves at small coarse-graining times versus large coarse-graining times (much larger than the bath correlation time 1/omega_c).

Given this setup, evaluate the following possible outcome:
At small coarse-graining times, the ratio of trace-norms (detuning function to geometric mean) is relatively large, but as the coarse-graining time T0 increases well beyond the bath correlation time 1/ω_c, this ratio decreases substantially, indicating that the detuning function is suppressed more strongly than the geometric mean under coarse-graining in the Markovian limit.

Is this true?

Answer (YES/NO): YES